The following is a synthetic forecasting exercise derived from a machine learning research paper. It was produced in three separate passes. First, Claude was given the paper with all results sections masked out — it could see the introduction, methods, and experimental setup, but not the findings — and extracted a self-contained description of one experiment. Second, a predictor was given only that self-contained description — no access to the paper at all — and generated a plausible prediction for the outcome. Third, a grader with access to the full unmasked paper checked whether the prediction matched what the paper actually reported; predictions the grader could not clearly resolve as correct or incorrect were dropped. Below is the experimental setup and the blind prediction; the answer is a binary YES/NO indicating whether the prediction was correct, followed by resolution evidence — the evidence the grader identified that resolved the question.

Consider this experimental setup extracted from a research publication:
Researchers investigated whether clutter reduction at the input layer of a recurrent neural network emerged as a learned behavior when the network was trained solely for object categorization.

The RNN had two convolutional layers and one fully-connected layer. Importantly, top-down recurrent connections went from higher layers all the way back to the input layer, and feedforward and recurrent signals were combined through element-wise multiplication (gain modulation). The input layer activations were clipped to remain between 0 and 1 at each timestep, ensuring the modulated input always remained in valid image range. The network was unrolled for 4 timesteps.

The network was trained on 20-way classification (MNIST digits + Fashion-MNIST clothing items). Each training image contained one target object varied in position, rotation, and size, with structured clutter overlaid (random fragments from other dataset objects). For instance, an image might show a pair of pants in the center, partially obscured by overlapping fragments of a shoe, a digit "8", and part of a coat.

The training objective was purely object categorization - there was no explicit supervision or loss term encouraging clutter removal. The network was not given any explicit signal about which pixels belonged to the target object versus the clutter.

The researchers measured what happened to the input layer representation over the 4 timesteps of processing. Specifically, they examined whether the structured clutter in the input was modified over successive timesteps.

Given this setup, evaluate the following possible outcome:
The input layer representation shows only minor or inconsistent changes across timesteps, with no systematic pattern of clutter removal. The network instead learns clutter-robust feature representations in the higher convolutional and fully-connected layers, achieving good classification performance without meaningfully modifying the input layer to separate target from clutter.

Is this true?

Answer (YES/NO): NO